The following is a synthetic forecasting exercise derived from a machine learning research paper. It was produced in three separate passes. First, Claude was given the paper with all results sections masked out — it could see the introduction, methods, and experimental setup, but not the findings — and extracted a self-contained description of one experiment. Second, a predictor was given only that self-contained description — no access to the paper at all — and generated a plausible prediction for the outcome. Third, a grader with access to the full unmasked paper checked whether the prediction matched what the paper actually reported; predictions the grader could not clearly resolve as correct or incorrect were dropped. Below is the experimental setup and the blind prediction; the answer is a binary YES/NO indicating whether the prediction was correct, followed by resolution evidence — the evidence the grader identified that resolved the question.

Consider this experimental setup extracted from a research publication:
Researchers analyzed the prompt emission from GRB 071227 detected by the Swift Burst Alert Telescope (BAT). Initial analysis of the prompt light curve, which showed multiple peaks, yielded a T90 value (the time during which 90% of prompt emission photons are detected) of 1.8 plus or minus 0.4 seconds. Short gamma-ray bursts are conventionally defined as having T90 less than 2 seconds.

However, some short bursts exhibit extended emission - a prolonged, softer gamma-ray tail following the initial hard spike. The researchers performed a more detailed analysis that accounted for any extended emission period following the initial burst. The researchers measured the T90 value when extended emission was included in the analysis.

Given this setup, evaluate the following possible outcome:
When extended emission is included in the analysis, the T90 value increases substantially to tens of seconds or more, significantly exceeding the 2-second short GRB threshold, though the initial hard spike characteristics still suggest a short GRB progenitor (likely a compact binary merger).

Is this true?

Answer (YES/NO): YES